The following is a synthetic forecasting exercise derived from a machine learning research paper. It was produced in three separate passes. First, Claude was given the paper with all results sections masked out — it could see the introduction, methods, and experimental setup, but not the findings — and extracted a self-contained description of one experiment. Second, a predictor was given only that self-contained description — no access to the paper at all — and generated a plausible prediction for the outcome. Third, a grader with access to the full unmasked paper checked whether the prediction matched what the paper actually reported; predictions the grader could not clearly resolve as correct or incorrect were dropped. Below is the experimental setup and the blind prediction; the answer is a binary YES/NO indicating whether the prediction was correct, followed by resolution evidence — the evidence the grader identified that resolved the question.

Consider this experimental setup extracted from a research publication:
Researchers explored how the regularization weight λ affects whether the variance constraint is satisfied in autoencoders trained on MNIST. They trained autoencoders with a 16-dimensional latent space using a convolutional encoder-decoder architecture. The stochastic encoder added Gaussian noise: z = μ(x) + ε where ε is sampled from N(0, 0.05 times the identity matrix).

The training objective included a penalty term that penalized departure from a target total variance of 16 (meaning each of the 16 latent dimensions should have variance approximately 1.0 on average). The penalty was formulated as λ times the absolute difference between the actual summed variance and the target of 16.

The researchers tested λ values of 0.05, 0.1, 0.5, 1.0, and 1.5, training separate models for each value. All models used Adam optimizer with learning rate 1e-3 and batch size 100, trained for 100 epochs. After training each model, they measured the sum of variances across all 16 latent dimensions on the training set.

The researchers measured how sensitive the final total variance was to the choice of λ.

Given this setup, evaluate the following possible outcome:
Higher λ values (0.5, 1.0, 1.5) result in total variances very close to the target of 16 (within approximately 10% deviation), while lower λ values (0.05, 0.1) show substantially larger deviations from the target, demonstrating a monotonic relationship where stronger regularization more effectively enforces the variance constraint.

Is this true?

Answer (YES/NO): NO